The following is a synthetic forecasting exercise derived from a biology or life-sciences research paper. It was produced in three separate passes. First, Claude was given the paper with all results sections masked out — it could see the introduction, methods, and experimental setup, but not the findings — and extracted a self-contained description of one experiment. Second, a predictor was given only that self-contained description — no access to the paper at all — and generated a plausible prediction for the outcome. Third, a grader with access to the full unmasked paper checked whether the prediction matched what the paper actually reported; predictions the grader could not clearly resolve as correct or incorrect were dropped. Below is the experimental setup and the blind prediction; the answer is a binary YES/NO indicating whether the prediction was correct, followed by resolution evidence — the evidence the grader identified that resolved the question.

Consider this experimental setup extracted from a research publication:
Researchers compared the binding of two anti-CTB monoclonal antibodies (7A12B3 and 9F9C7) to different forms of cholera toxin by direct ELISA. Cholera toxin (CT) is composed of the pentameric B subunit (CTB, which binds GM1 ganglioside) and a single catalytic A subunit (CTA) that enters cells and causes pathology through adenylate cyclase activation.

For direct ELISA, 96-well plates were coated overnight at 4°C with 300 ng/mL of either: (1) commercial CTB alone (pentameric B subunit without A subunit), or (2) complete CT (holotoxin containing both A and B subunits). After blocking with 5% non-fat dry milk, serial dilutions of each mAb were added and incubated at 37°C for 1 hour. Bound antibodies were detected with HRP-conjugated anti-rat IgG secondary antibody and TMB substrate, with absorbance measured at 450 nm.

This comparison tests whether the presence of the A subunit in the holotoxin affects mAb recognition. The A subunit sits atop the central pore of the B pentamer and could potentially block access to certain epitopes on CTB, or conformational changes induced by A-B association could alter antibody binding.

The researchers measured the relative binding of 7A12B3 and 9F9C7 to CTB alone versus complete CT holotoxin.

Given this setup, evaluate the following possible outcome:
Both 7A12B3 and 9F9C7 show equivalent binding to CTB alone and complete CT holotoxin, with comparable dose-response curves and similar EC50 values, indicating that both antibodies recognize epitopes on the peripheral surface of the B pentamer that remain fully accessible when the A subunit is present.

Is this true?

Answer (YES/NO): NO